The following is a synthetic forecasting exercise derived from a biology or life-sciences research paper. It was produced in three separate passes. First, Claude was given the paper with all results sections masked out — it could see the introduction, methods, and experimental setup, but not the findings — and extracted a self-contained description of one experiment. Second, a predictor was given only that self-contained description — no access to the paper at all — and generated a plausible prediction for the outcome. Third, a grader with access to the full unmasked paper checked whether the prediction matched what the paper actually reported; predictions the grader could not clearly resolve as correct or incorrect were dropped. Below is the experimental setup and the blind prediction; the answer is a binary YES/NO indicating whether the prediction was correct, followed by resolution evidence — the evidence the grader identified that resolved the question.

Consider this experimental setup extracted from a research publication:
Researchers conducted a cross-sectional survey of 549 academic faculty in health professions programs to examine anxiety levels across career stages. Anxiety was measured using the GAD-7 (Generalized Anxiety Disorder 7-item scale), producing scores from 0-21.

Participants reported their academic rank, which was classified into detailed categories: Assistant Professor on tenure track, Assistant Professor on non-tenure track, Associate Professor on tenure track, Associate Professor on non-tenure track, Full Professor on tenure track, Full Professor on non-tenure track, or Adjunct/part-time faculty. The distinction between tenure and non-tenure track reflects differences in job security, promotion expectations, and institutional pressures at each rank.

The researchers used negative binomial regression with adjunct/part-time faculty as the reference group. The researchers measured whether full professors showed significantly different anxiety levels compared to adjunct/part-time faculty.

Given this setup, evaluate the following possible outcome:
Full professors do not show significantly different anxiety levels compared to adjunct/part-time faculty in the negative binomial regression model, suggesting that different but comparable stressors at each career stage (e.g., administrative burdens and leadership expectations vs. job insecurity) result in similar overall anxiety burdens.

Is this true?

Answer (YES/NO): YES